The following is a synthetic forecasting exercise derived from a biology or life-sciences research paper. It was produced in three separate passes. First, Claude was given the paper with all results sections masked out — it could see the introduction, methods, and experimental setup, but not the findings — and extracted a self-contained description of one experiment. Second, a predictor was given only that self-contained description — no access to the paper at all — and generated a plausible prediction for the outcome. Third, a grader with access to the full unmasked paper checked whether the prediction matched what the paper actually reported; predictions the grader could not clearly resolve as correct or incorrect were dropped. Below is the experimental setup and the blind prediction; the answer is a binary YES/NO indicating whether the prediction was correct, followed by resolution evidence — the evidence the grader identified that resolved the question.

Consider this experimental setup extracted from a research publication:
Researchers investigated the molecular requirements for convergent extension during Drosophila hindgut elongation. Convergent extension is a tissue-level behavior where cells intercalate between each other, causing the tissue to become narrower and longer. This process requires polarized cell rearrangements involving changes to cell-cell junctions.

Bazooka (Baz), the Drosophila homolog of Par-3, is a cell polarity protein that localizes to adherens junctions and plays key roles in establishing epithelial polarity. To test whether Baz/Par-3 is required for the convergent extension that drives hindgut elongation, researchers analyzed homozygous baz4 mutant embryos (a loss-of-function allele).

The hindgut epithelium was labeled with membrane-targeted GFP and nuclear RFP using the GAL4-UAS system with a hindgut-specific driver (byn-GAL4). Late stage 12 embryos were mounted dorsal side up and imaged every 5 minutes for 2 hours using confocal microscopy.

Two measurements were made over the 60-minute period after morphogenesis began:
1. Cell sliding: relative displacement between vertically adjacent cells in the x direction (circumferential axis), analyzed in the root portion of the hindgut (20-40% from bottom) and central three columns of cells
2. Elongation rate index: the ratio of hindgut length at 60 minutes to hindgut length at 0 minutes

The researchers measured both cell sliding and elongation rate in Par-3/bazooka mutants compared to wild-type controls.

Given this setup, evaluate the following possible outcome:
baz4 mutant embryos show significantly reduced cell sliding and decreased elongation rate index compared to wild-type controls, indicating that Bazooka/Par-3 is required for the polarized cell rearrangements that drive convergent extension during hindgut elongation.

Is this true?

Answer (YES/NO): NO